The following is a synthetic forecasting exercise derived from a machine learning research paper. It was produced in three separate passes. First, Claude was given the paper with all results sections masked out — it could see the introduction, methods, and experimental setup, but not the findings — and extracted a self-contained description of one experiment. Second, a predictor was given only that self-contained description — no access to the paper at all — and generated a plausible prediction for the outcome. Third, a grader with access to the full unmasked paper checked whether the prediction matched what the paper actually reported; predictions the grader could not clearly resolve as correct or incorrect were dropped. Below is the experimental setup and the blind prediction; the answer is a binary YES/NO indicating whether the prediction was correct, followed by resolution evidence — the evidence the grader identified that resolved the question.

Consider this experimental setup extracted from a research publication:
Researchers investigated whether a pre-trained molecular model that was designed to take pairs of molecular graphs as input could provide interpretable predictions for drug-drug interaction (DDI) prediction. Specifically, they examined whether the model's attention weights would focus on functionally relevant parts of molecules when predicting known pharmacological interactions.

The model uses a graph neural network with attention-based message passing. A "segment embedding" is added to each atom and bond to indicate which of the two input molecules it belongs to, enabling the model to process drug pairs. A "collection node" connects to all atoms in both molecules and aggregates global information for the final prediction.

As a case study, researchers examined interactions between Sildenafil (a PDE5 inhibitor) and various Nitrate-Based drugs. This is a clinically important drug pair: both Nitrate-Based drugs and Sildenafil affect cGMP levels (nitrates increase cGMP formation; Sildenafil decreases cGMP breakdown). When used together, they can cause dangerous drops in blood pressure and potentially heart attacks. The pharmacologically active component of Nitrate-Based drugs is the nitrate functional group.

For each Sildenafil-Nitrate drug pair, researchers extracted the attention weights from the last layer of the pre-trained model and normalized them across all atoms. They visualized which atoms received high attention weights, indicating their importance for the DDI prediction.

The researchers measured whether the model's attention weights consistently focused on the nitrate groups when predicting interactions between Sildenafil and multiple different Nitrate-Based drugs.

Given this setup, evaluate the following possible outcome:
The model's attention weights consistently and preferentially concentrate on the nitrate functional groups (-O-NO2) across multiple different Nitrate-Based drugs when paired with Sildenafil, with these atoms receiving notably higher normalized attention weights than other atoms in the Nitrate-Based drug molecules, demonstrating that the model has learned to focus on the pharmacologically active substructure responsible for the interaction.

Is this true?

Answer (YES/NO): YES